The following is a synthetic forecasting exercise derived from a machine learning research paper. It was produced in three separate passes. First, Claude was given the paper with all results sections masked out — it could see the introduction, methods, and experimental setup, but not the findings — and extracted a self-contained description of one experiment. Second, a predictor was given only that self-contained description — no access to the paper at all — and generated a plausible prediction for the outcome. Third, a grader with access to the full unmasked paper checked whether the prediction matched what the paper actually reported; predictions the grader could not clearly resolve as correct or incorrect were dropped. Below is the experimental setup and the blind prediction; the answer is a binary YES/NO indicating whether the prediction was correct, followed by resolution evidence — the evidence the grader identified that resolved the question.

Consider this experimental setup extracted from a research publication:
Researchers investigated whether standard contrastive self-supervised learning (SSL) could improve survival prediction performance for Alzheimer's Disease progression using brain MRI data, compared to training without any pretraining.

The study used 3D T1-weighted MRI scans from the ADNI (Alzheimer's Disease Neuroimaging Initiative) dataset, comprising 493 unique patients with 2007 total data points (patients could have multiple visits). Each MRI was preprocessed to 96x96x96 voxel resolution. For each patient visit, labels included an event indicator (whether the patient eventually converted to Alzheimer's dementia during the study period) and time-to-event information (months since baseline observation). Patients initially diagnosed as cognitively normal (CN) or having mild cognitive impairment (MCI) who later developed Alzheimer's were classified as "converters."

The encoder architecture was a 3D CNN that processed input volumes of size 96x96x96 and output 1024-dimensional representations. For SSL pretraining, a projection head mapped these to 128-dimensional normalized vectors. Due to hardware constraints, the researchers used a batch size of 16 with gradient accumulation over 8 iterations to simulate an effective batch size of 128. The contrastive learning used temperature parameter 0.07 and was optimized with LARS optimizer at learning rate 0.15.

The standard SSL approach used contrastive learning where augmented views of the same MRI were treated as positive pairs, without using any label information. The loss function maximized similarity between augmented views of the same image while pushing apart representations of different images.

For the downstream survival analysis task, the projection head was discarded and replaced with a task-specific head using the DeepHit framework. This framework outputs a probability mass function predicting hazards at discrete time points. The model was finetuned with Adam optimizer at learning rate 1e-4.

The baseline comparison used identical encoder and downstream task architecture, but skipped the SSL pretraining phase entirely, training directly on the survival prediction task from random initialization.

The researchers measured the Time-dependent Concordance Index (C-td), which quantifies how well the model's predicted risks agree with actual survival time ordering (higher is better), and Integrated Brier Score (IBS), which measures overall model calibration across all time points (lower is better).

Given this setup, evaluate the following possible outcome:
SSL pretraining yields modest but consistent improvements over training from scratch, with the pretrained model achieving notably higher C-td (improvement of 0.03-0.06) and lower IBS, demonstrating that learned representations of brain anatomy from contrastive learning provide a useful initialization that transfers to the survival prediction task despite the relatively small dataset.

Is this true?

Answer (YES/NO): NO